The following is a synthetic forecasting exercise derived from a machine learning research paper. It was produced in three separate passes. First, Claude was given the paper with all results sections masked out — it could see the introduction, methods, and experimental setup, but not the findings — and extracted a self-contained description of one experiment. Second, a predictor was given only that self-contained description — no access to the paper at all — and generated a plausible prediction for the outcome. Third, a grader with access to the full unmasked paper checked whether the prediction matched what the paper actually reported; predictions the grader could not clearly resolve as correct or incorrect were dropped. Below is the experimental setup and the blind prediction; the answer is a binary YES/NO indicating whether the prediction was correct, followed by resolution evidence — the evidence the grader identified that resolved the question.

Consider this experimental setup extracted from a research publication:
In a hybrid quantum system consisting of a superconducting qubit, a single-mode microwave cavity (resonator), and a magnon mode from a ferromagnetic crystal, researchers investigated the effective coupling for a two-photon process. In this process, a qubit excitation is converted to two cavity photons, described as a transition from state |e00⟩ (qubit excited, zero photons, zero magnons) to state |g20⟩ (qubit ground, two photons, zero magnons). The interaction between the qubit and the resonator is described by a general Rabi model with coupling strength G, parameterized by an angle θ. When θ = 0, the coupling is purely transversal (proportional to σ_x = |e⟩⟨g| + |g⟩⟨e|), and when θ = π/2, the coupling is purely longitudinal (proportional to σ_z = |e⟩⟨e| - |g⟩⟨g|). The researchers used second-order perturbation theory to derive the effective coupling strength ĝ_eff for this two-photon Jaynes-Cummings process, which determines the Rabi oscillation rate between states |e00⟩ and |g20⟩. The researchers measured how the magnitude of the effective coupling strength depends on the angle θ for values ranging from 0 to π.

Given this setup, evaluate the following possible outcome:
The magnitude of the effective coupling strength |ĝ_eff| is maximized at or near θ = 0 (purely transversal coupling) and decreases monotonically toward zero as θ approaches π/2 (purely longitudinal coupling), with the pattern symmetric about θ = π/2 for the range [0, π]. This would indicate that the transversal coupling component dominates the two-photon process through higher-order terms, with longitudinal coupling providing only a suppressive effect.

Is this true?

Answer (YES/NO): NO